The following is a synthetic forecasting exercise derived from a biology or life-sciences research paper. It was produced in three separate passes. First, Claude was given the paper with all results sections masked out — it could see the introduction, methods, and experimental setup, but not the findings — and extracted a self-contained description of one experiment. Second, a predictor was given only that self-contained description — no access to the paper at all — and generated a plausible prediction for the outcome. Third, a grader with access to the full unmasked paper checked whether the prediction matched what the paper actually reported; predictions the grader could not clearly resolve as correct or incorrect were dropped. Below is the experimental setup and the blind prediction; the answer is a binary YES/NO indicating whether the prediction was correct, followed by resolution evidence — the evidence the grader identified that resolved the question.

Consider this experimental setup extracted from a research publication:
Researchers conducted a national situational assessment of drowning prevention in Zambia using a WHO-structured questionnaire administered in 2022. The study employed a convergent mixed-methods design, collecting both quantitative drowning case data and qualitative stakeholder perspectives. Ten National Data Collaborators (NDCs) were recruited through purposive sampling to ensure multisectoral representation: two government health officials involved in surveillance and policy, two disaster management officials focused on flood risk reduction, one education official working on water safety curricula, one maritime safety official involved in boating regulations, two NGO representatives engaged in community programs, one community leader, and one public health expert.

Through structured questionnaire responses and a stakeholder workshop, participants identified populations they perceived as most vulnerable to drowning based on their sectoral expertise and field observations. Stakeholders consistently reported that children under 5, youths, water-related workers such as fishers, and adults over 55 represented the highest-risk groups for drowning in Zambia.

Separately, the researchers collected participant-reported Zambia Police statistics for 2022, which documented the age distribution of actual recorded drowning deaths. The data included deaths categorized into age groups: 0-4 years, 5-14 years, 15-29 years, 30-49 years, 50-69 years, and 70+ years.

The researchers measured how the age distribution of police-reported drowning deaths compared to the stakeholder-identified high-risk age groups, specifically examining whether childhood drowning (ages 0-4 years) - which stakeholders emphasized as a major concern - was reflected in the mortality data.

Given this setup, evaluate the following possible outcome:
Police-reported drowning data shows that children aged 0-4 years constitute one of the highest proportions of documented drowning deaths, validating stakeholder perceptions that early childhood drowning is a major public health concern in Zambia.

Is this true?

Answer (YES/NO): NO